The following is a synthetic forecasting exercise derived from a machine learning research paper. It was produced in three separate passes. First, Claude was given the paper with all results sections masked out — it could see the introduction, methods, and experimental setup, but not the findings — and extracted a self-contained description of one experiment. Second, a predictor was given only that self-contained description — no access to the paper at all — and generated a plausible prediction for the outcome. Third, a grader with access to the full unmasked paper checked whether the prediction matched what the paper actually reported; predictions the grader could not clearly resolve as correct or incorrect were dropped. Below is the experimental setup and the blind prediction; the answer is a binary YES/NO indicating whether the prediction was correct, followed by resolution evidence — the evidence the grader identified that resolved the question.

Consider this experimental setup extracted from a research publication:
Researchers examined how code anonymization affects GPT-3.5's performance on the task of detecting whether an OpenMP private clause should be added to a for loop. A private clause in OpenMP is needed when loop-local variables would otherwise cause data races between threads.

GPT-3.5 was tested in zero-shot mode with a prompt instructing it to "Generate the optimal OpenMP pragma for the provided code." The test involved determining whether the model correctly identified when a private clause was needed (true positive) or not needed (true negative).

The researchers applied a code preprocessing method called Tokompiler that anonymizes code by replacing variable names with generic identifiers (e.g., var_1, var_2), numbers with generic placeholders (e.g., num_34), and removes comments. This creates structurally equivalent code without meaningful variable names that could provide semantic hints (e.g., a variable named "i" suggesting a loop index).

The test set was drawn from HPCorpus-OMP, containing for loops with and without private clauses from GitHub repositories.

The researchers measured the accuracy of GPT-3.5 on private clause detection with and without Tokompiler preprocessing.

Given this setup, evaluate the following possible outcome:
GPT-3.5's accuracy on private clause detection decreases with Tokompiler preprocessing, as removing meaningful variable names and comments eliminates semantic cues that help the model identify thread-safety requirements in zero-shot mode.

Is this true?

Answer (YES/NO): YES